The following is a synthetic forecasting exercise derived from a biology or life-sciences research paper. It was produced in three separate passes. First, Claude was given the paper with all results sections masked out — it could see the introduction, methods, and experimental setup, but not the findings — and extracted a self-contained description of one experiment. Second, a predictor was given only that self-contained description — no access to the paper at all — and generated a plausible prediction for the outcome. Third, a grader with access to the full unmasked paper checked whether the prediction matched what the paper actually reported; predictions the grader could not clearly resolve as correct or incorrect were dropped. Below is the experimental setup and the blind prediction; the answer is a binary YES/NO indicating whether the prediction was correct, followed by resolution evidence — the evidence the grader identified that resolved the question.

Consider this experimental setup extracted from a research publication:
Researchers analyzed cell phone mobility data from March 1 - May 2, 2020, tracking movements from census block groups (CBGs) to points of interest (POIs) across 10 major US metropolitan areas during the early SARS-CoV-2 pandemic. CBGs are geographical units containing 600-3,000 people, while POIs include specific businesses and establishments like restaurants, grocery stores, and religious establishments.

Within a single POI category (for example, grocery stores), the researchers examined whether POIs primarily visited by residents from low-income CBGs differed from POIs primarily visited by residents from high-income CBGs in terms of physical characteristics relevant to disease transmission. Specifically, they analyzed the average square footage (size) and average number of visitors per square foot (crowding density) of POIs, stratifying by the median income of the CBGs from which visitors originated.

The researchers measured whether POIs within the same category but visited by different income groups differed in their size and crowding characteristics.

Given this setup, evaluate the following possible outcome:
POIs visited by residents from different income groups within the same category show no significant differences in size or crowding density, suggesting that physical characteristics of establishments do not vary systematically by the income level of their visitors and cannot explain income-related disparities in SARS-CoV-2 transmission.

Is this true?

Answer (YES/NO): NO